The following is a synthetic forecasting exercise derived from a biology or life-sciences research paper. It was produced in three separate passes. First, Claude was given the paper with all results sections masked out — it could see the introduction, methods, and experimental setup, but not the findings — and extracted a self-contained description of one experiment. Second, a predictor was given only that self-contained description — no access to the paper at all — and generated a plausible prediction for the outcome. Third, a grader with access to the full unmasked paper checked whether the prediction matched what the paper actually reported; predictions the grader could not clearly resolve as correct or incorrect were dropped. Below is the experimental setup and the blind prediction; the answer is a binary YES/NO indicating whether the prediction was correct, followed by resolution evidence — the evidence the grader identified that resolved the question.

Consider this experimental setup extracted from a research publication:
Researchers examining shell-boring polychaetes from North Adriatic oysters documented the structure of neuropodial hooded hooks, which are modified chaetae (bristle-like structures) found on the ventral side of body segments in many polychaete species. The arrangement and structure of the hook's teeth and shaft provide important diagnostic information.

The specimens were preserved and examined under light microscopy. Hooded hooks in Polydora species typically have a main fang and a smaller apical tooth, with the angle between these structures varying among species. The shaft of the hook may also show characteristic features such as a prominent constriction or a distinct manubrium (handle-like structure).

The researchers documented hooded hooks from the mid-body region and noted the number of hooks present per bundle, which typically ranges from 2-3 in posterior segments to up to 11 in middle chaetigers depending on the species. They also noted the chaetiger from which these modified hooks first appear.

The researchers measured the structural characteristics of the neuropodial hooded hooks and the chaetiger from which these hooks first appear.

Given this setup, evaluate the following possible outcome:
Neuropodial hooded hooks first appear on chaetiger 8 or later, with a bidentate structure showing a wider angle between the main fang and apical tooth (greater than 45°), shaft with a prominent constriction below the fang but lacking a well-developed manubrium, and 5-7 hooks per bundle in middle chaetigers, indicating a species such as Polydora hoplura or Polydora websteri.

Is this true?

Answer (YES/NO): NO